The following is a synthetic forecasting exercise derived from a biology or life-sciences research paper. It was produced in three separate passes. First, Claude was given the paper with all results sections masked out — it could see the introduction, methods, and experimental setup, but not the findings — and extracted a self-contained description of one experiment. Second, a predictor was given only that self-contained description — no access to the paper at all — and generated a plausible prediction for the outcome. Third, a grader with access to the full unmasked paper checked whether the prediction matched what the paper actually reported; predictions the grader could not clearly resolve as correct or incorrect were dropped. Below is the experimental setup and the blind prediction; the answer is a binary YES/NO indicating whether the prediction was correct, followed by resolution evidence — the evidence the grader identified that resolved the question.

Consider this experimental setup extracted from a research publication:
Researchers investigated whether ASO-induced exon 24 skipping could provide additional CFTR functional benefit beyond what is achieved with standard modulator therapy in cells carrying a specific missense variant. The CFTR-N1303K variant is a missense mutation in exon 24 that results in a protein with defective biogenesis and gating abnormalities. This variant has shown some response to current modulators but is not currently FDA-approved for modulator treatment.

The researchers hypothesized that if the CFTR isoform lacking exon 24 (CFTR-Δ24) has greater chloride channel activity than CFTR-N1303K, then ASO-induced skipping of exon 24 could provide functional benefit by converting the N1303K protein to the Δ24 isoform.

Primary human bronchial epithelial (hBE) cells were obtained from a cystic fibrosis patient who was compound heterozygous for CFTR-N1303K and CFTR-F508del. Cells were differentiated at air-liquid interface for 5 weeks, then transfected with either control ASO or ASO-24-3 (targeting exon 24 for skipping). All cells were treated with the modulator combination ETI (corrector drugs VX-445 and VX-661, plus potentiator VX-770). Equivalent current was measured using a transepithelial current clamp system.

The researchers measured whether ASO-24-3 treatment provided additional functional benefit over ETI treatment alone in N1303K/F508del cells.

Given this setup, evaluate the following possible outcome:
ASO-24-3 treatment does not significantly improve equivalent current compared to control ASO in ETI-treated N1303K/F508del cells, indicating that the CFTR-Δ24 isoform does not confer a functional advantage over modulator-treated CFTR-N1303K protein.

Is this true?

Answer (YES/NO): YES